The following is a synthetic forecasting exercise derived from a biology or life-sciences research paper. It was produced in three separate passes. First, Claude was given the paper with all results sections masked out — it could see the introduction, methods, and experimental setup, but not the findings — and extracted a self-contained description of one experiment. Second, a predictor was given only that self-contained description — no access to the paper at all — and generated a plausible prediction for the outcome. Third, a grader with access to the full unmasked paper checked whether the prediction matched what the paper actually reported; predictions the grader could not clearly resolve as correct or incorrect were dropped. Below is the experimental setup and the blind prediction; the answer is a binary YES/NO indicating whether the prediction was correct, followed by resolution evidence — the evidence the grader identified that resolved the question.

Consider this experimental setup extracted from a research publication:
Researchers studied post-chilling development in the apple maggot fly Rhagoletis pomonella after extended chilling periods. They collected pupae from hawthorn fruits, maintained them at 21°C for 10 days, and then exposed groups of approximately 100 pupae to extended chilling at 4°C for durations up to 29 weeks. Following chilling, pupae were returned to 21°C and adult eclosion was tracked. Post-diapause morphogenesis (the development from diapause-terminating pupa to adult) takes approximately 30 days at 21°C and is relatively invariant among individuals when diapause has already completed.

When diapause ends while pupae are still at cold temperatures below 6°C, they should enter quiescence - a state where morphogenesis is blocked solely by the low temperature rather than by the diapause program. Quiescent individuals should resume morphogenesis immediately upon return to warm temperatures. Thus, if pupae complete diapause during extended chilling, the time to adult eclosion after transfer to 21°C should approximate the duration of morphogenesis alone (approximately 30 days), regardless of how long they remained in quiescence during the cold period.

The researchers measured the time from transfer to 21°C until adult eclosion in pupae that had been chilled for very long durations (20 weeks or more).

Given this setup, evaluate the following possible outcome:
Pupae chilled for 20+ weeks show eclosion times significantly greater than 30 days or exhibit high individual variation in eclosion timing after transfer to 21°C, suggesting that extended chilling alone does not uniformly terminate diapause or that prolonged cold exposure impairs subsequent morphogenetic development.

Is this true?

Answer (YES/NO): YES